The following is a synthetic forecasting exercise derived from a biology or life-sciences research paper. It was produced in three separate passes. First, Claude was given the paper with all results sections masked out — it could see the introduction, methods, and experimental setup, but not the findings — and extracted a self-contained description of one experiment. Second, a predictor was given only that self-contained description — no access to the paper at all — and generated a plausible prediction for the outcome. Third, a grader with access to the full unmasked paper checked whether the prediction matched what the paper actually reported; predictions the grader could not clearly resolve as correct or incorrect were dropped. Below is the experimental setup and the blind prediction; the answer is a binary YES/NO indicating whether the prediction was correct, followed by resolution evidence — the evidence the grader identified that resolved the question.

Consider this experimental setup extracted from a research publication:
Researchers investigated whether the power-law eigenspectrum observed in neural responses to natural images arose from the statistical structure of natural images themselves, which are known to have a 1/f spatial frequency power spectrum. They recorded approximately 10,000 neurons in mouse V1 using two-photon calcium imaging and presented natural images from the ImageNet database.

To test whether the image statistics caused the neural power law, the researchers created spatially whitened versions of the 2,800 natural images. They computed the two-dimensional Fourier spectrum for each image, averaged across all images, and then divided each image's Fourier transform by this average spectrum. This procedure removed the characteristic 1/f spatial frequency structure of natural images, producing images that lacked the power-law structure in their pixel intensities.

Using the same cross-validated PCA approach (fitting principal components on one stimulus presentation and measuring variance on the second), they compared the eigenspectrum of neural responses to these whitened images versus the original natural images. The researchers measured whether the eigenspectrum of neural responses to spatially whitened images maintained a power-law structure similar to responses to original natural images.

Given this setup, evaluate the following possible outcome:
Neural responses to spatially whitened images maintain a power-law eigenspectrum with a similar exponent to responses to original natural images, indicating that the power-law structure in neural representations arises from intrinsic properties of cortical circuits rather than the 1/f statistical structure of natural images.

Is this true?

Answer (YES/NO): YES